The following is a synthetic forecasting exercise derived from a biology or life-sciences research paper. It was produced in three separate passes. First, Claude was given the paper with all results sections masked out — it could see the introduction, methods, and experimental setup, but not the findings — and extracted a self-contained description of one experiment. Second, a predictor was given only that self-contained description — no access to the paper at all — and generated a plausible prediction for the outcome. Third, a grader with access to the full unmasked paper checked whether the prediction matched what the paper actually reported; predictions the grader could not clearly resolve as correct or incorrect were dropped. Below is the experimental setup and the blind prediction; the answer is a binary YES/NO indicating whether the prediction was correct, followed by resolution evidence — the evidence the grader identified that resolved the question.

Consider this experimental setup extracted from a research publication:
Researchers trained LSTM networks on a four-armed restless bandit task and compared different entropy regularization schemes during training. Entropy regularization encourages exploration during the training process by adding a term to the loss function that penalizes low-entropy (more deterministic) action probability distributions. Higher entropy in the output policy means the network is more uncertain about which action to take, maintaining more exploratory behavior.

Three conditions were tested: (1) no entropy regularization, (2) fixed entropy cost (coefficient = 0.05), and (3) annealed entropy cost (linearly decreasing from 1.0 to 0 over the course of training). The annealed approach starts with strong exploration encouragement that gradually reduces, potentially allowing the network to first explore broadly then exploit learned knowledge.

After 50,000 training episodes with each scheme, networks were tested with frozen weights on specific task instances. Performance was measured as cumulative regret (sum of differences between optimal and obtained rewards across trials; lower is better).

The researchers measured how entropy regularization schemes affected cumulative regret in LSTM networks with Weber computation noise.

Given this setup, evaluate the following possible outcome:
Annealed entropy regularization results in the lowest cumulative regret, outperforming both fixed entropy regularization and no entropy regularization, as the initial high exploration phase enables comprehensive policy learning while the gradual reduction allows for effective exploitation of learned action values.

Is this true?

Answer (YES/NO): NO